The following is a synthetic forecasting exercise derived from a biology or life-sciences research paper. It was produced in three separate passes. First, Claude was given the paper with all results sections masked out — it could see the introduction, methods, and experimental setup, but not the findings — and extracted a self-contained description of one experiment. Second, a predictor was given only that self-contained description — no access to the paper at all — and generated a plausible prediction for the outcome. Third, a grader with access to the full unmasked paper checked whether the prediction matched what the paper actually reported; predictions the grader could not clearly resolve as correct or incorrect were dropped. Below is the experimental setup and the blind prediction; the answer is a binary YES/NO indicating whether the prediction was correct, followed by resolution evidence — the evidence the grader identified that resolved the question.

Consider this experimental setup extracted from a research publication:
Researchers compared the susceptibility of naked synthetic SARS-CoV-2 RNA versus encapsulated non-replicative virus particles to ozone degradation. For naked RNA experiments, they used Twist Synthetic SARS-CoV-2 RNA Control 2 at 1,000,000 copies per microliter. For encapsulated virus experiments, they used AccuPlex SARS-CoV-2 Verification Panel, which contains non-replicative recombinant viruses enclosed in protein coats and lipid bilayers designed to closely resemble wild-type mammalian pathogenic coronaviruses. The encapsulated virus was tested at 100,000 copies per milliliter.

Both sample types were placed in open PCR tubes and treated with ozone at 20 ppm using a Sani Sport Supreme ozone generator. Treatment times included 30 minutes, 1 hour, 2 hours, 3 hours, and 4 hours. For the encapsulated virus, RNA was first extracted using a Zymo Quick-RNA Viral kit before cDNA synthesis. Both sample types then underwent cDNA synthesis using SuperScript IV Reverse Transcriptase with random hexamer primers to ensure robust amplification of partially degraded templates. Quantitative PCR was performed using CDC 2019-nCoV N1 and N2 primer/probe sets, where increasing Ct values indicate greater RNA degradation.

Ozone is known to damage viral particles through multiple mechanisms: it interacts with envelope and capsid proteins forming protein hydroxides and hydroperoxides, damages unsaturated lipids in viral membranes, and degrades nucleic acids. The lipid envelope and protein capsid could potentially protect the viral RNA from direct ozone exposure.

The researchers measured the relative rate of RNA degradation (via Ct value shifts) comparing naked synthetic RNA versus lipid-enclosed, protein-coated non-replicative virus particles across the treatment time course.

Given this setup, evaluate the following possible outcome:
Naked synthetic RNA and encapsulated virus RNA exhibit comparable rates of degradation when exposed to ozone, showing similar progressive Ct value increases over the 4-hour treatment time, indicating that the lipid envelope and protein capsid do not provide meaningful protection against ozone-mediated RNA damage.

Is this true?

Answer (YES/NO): NO